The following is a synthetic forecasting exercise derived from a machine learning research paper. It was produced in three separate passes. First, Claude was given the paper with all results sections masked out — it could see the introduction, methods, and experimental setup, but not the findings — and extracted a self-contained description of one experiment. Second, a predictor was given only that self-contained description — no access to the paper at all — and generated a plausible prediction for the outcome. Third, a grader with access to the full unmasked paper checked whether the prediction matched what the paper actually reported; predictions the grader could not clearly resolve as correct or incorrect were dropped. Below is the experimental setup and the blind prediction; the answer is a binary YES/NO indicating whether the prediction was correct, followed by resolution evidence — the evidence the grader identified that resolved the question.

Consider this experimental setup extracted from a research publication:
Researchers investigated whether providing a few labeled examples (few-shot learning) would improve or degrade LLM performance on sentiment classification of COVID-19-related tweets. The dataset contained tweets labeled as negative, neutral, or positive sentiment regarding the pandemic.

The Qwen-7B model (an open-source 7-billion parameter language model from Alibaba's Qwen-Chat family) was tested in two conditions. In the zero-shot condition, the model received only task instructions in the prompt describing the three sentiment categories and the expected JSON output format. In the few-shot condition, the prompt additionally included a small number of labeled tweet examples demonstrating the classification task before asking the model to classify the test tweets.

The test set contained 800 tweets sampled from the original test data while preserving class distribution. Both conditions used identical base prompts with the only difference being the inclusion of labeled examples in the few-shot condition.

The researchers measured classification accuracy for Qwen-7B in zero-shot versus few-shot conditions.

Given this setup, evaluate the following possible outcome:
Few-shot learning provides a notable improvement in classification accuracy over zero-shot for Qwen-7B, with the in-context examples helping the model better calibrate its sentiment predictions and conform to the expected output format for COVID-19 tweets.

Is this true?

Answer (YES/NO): NO